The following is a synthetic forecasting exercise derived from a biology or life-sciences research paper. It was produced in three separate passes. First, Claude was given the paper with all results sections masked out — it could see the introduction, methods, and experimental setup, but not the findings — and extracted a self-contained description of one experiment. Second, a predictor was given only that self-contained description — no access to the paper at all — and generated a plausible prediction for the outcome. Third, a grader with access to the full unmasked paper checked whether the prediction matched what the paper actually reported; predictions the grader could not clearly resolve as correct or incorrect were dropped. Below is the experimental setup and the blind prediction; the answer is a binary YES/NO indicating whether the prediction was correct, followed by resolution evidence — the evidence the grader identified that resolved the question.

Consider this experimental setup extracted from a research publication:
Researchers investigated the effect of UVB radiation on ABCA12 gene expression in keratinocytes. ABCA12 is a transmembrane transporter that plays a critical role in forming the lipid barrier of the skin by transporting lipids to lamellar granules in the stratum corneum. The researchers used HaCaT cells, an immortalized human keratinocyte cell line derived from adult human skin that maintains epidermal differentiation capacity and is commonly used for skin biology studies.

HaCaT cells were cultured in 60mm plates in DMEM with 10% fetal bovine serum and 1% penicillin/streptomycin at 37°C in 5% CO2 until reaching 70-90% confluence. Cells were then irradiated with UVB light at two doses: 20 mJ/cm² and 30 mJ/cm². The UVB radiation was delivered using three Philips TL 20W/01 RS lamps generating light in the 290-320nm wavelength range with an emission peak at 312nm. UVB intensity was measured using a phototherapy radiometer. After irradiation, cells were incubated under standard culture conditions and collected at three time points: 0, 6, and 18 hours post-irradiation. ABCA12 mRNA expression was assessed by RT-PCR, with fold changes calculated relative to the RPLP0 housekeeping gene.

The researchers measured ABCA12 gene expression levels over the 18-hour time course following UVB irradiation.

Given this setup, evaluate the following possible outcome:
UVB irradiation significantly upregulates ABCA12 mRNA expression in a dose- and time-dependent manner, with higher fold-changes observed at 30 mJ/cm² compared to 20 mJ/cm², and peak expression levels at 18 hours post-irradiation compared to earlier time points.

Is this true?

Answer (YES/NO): NO